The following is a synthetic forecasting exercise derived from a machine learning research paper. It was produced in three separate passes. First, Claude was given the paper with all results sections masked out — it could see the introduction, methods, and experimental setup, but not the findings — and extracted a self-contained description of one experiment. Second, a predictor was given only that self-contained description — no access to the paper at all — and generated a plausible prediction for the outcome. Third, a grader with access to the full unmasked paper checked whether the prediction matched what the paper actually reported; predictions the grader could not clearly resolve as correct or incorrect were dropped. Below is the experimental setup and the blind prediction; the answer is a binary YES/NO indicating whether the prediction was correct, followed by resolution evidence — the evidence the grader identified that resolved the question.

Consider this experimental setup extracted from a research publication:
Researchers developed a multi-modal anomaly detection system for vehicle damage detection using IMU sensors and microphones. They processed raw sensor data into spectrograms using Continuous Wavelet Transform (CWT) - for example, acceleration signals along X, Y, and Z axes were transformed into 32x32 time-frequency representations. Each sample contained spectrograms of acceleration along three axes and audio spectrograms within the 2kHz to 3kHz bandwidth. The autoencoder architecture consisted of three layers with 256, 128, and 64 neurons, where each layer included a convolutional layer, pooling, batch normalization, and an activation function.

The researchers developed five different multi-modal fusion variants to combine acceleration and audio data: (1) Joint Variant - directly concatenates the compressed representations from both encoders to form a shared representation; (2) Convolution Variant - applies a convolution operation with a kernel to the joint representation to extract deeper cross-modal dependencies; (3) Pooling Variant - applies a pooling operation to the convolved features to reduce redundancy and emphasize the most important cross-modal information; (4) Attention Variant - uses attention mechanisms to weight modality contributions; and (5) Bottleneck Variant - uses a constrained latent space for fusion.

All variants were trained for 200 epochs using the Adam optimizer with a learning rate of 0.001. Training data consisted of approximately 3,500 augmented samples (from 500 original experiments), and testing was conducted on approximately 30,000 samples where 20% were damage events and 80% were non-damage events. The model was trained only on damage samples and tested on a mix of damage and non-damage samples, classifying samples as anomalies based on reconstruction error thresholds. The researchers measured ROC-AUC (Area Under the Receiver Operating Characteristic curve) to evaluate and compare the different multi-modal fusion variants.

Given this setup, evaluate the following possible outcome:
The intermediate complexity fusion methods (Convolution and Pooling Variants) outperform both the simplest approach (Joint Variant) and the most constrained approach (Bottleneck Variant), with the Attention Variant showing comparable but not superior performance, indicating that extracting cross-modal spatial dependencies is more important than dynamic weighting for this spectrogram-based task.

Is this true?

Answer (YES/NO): NO